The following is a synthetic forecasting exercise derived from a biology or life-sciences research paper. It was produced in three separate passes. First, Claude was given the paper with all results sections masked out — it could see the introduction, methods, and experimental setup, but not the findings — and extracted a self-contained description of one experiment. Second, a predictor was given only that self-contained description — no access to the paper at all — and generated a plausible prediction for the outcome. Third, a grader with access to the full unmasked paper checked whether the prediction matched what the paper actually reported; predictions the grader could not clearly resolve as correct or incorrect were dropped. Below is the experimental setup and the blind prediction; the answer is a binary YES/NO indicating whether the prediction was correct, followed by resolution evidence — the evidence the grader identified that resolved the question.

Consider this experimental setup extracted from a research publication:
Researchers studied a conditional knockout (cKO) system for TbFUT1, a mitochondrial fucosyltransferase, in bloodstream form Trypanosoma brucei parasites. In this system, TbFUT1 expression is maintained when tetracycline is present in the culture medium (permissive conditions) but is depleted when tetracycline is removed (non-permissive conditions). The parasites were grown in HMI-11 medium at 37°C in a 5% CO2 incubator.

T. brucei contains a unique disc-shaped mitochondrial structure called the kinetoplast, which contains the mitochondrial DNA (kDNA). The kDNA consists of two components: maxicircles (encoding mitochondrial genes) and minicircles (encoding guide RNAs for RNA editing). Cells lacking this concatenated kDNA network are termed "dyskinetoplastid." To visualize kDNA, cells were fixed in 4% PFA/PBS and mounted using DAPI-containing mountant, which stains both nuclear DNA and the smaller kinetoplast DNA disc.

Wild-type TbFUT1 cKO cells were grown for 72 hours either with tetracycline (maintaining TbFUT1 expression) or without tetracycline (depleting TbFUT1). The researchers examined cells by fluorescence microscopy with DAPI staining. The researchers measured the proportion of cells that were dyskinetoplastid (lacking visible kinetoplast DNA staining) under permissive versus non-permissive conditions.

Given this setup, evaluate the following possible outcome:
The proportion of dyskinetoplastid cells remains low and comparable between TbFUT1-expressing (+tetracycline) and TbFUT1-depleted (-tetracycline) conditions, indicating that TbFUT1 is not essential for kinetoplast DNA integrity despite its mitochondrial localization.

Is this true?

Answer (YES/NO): NO